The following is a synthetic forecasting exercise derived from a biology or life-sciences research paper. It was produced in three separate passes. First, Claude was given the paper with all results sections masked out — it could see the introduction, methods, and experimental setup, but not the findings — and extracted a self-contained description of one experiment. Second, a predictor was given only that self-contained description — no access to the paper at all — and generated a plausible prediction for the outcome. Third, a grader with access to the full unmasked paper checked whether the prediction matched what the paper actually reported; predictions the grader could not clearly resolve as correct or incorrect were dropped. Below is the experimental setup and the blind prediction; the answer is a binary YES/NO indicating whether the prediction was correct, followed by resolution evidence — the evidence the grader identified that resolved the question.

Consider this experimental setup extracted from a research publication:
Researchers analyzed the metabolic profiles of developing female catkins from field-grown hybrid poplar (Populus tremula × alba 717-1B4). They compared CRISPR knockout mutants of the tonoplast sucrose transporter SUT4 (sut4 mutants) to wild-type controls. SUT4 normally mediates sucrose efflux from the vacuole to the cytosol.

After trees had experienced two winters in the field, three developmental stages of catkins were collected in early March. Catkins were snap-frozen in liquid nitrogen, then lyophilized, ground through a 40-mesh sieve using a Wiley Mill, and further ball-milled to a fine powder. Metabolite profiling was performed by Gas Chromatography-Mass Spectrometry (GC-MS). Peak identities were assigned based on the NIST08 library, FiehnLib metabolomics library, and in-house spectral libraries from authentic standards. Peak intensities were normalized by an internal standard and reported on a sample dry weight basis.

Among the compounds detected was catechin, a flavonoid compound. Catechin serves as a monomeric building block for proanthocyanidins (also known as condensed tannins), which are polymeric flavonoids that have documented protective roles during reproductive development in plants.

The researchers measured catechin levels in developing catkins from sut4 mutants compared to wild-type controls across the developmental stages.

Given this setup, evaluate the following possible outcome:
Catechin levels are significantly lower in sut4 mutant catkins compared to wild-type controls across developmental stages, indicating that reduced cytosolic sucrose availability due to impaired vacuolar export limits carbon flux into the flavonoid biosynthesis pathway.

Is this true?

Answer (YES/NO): NO